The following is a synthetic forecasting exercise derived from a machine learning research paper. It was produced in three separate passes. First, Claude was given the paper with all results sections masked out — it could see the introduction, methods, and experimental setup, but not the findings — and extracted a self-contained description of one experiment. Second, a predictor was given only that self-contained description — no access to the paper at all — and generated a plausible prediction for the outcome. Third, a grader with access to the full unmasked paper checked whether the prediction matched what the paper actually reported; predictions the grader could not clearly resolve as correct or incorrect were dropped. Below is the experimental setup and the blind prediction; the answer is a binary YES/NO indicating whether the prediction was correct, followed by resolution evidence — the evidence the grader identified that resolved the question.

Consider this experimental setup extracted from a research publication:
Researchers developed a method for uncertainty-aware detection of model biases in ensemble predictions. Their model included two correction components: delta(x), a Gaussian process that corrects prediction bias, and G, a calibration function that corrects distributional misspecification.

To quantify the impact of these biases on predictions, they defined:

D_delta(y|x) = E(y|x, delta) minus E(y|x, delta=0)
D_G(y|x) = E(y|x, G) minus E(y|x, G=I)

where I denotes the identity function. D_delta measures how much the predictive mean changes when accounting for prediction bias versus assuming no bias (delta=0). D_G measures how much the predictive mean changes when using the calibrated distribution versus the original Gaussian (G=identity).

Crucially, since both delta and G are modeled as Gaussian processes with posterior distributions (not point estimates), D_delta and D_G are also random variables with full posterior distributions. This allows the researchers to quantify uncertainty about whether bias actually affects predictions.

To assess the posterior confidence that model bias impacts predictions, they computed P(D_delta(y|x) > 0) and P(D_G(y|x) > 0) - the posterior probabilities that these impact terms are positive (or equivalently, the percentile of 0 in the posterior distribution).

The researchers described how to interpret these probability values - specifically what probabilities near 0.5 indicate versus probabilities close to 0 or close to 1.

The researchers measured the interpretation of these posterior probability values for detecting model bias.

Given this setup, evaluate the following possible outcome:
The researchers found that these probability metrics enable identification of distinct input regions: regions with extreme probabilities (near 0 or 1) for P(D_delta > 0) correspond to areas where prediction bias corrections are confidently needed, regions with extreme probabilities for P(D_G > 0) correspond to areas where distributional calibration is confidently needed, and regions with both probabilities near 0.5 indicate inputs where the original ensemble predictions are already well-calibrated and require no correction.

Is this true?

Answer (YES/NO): NO